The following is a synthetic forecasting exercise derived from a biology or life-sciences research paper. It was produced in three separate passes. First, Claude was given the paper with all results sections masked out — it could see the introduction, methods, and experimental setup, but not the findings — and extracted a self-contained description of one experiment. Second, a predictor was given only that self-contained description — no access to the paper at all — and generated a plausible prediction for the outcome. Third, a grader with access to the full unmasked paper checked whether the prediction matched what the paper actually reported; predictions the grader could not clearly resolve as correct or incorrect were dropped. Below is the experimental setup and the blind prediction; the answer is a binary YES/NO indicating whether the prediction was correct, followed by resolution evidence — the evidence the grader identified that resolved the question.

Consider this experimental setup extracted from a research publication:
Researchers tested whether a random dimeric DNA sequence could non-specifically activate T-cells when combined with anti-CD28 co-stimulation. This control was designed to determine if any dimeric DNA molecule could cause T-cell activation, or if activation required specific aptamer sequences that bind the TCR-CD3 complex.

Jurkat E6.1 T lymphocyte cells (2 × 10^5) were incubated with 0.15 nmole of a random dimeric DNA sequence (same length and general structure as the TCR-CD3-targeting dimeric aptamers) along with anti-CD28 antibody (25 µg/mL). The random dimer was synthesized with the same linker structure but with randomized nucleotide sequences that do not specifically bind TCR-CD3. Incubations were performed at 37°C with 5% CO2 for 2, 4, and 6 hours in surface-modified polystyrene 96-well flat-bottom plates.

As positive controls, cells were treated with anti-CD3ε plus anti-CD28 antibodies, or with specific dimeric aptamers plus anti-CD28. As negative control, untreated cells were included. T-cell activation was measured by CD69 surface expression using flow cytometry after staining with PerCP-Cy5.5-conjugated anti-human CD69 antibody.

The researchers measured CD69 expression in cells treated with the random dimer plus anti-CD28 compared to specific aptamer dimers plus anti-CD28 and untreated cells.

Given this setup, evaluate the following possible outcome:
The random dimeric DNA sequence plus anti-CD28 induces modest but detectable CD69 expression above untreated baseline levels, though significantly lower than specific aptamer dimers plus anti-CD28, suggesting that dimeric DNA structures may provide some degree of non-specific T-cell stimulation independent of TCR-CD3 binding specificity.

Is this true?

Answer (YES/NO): NO